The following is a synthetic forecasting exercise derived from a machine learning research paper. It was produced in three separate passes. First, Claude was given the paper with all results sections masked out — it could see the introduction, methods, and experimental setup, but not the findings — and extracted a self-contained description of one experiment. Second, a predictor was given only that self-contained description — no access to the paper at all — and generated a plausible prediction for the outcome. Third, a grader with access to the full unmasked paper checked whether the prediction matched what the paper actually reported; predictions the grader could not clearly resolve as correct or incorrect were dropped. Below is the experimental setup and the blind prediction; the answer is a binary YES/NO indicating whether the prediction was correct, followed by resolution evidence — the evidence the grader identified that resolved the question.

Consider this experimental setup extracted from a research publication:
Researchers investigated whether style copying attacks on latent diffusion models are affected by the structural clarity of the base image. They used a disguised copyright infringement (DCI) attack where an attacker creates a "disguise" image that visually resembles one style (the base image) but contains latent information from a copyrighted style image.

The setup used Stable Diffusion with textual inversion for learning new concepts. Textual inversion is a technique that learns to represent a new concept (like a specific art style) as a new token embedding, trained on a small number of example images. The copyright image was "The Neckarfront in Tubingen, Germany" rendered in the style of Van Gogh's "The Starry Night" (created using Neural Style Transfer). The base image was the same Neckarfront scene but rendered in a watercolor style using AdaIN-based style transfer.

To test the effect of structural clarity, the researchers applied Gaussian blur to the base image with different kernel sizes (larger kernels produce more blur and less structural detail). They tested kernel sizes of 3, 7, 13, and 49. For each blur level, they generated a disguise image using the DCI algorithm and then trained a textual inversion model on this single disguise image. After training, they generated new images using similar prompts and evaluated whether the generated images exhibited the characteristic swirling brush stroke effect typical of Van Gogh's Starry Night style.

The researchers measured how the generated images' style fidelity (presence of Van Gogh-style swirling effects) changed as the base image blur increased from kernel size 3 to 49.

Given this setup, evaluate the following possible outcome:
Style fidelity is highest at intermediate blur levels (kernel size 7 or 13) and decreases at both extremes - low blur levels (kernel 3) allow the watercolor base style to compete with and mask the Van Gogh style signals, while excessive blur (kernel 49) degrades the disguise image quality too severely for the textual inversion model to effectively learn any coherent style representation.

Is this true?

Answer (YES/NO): NO